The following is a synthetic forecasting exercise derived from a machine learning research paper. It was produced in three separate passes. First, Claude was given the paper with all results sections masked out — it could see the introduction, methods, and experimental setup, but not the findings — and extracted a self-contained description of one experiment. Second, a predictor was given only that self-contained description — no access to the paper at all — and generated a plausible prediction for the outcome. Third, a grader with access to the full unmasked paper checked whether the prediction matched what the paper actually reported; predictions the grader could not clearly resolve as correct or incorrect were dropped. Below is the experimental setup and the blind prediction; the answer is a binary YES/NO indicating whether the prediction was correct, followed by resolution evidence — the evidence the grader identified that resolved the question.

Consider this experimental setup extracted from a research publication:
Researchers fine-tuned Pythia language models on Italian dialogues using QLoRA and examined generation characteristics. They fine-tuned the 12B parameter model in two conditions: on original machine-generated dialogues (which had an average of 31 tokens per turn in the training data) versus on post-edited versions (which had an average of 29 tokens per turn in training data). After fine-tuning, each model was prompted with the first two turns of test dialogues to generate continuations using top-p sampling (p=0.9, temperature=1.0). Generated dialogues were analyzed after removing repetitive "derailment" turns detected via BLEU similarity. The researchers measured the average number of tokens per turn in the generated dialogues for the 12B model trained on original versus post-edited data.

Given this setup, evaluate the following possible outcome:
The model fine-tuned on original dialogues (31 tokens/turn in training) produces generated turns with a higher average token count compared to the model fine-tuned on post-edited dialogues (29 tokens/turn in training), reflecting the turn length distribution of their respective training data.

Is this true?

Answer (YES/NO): NO